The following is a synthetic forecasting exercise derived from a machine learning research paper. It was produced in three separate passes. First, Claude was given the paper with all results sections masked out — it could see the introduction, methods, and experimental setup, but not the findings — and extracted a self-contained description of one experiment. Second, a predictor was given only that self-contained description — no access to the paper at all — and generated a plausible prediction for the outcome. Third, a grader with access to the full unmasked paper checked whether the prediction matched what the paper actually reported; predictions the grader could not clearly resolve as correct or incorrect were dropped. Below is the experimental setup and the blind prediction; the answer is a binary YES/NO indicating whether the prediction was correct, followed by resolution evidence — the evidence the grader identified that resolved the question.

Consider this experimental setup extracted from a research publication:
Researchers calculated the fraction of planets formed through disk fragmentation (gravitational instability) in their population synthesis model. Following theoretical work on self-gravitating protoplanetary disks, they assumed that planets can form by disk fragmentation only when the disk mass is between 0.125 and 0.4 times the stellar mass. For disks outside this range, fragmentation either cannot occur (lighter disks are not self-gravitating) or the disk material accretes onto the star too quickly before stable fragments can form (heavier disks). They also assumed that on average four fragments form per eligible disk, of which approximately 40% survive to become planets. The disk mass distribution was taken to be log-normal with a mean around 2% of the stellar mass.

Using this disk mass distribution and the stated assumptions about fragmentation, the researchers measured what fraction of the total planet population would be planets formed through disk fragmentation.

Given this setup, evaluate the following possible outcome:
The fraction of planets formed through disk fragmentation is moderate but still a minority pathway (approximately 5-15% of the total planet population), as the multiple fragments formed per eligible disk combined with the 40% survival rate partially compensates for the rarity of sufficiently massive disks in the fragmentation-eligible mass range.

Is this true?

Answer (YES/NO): YES